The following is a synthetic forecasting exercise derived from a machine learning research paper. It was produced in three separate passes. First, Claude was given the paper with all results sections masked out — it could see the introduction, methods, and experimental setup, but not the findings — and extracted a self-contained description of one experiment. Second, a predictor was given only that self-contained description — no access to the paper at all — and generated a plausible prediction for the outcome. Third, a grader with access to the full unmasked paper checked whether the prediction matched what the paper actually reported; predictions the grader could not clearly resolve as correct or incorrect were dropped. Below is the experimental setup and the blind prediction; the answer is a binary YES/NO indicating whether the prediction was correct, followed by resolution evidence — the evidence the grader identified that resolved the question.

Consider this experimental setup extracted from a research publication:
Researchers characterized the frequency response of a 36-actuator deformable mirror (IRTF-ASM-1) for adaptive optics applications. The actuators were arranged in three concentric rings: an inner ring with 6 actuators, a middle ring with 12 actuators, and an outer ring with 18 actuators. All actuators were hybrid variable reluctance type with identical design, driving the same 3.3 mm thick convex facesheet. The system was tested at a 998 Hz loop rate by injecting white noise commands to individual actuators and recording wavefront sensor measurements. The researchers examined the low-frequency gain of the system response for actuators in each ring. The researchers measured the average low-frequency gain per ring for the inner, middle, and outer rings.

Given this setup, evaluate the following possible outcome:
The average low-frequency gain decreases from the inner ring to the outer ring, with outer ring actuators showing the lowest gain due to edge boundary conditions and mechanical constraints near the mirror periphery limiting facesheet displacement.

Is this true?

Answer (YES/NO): NO